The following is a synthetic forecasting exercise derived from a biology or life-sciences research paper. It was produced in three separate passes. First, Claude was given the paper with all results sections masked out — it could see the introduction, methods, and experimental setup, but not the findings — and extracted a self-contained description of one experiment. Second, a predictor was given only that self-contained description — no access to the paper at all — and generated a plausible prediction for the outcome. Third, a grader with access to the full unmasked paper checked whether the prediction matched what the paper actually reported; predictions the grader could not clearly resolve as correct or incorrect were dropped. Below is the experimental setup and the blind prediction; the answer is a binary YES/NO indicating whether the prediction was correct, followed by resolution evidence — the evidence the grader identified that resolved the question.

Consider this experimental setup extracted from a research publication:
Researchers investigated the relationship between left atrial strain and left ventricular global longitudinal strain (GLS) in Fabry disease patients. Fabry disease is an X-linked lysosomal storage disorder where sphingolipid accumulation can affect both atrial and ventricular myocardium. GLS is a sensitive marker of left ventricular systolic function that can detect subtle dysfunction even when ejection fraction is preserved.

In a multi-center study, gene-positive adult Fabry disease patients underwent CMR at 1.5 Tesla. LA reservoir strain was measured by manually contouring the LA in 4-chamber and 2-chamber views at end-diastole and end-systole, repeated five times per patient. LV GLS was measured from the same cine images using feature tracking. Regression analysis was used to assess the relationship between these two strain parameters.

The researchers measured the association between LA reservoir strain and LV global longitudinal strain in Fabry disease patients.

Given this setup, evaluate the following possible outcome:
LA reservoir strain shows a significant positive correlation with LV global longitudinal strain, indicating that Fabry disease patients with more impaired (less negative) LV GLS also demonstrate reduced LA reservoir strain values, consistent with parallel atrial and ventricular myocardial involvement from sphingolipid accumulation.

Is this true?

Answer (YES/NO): NO